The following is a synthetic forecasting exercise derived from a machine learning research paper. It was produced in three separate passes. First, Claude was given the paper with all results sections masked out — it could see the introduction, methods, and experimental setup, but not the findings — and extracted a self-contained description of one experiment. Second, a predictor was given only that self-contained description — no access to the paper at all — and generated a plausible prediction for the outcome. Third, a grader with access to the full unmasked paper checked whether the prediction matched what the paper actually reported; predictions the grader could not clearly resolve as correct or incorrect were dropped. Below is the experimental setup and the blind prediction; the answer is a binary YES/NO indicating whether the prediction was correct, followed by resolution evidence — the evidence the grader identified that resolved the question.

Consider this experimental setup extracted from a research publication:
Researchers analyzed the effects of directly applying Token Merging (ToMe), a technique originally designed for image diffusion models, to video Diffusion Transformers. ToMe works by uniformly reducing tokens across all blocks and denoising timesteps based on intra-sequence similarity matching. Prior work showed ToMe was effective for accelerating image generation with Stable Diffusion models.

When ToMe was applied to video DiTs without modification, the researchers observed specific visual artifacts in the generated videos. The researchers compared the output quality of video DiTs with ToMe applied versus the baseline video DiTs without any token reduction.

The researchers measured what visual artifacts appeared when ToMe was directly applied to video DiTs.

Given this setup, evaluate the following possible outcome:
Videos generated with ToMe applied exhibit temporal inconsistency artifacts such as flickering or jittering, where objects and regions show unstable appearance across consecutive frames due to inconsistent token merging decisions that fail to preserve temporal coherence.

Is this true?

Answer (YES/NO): NO